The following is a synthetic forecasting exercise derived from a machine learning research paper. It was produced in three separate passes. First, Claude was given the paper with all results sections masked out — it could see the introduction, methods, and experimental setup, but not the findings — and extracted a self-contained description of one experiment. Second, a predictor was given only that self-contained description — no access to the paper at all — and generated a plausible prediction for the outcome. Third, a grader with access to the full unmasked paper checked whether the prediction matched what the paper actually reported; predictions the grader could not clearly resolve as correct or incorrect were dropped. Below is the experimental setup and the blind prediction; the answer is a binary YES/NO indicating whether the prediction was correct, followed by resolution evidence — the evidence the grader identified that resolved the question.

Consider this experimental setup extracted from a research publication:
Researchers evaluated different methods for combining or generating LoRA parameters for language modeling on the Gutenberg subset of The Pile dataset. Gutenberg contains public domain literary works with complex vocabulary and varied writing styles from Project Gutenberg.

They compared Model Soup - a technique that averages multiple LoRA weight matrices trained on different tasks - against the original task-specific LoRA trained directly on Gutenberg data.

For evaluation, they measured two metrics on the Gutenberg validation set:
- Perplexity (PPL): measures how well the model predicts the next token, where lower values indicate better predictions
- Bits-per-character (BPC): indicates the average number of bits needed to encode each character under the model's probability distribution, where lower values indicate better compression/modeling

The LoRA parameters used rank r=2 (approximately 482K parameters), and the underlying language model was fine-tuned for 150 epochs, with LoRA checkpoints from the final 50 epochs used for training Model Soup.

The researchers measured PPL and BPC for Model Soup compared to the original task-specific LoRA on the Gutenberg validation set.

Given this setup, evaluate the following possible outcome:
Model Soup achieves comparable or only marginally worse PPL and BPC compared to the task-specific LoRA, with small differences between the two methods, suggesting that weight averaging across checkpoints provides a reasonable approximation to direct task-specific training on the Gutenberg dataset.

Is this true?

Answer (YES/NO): YES